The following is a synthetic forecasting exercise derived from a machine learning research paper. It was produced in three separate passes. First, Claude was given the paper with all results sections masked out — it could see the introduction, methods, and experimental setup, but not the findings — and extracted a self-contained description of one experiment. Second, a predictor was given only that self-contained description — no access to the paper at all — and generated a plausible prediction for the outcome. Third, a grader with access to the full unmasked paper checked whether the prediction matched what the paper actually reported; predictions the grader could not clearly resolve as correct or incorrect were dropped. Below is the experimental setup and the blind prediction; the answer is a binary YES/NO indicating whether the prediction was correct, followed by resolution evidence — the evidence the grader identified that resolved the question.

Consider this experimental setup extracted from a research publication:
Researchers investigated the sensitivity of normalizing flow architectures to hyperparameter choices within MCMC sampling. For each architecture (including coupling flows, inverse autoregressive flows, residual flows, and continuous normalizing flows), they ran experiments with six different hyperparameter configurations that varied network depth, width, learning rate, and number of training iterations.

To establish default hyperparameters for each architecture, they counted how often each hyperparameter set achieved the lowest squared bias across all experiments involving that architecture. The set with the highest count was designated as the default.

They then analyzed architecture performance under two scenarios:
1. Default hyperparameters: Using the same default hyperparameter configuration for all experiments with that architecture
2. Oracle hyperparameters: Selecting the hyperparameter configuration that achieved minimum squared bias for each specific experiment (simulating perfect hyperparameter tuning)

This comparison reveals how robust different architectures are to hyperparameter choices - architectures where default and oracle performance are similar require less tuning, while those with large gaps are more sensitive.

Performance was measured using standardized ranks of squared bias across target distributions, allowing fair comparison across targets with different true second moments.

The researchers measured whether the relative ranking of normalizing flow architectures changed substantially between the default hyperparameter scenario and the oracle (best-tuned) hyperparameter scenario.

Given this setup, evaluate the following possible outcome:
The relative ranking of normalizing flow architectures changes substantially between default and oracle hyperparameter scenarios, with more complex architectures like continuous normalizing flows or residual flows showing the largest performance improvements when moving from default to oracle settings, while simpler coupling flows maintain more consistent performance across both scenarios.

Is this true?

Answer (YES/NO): NO